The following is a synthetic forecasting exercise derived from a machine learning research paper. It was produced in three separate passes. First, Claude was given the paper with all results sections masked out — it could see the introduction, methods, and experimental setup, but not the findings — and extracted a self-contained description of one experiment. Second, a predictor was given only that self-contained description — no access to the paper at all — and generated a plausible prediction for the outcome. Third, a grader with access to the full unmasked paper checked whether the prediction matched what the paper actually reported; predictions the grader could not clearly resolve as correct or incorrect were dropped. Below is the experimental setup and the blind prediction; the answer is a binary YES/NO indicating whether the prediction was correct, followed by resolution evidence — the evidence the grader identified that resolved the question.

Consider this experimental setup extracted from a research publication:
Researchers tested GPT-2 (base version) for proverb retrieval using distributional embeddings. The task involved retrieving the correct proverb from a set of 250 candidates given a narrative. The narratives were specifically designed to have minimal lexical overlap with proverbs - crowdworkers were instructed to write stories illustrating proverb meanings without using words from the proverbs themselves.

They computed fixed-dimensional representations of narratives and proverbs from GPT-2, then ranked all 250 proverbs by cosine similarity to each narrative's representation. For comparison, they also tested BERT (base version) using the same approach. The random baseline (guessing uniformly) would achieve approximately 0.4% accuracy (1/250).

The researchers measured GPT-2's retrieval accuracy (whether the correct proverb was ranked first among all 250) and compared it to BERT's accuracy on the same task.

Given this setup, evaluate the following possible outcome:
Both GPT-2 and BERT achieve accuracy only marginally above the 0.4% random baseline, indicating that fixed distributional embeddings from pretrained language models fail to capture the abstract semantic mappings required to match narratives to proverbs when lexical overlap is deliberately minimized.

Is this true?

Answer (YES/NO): NO